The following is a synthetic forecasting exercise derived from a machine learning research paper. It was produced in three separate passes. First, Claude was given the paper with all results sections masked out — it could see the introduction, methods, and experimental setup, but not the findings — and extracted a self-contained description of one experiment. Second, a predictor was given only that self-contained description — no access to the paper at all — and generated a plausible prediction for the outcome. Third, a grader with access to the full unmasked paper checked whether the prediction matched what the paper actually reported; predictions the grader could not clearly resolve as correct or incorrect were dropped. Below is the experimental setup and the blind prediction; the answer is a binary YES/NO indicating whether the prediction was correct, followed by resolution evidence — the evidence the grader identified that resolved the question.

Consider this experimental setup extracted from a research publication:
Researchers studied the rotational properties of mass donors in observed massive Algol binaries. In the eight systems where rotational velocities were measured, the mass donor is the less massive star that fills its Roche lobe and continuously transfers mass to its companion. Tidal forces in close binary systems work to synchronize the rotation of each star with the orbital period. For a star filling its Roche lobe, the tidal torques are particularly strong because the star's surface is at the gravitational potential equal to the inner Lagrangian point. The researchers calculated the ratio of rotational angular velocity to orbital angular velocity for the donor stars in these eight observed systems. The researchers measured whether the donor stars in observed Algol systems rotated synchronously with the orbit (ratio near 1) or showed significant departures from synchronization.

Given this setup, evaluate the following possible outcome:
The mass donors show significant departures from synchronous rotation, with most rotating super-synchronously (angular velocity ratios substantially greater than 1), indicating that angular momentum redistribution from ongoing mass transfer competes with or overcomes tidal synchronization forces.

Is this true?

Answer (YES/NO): NO